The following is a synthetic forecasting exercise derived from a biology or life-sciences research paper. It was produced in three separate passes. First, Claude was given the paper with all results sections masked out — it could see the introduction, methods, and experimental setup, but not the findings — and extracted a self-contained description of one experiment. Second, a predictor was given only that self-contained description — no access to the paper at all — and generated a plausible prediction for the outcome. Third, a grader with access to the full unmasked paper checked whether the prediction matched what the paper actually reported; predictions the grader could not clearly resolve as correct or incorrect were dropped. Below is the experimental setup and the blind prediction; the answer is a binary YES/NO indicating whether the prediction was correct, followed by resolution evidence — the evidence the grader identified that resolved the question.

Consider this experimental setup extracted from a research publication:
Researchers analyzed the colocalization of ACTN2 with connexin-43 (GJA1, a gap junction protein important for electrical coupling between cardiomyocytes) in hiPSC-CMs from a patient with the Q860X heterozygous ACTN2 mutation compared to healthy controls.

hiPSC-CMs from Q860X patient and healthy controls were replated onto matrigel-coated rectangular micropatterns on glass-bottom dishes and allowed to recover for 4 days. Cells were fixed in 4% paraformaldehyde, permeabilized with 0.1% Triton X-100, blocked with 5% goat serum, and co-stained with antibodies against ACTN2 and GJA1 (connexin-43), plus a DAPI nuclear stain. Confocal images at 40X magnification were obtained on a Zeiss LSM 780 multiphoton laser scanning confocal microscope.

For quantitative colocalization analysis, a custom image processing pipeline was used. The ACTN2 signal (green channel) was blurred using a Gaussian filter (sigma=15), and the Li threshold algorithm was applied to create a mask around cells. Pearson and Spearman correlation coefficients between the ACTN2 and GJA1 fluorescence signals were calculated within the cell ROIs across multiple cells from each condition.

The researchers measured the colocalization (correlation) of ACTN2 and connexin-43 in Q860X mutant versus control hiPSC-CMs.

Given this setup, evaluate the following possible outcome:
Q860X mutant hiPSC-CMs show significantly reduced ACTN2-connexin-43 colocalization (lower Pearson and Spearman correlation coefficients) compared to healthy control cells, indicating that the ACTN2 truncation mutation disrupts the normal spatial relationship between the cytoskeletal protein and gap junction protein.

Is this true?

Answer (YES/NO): NO